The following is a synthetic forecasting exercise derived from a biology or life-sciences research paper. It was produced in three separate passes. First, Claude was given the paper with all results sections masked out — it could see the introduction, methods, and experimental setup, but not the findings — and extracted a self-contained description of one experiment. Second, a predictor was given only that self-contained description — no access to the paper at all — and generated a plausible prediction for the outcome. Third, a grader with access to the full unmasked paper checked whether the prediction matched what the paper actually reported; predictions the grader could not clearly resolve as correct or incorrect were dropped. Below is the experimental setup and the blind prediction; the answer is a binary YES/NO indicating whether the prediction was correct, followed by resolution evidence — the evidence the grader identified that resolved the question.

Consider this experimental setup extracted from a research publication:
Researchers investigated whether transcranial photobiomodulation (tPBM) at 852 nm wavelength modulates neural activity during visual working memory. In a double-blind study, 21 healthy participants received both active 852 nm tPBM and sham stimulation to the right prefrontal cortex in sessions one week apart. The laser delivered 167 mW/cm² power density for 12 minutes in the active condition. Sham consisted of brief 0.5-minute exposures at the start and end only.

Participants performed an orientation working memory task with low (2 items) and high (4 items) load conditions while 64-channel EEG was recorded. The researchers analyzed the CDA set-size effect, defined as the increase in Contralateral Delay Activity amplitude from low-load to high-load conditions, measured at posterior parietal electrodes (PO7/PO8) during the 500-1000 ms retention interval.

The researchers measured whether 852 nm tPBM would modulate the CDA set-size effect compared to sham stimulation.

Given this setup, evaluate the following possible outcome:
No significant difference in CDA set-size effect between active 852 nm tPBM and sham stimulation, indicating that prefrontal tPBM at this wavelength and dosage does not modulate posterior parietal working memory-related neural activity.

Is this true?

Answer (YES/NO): YES